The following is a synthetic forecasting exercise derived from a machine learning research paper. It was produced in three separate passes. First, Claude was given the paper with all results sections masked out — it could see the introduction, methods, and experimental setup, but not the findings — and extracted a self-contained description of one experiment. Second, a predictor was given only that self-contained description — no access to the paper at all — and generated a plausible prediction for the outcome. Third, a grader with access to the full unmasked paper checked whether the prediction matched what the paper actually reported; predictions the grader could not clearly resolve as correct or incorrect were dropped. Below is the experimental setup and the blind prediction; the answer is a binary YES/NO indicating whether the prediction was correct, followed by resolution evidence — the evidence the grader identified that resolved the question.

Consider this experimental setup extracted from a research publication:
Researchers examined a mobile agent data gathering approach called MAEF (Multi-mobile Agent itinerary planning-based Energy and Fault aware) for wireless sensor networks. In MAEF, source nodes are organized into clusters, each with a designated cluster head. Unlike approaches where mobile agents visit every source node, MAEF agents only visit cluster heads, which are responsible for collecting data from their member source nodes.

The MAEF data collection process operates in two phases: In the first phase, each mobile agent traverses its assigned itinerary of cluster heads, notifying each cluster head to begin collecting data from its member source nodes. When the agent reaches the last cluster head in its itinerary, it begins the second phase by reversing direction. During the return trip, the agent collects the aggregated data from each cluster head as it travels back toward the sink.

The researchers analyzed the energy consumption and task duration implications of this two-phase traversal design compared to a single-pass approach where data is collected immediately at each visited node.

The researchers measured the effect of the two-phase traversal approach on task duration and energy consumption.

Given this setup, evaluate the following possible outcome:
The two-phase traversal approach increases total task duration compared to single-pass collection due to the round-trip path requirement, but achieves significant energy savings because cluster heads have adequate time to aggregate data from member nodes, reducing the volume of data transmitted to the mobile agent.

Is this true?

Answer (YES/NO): NO